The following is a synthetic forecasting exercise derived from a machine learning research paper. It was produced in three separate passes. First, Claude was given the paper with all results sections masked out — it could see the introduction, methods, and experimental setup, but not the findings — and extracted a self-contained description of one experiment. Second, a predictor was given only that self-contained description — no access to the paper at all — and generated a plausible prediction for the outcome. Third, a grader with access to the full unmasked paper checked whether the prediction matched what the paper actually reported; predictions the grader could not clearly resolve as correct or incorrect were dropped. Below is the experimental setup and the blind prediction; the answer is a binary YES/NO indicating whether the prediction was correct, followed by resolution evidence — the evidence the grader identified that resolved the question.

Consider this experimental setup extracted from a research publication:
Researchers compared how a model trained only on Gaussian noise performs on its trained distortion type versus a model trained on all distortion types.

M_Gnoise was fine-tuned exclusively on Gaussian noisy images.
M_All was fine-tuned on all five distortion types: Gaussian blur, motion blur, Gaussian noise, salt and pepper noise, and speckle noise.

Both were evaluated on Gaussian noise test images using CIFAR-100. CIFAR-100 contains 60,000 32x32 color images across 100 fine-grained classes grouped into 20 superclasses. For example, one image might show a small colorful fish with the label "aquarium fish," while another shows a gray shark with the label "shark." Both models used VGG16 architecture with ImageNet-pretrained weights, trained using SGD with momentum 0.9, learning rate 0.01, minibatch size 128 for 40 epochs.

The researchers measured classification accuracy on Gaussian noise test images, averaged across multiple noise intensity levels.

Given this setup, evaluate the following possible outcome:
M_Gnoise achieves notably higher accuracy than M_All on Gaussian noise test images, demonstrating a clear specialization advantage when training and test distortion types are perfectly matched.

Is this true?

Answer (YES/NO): YES